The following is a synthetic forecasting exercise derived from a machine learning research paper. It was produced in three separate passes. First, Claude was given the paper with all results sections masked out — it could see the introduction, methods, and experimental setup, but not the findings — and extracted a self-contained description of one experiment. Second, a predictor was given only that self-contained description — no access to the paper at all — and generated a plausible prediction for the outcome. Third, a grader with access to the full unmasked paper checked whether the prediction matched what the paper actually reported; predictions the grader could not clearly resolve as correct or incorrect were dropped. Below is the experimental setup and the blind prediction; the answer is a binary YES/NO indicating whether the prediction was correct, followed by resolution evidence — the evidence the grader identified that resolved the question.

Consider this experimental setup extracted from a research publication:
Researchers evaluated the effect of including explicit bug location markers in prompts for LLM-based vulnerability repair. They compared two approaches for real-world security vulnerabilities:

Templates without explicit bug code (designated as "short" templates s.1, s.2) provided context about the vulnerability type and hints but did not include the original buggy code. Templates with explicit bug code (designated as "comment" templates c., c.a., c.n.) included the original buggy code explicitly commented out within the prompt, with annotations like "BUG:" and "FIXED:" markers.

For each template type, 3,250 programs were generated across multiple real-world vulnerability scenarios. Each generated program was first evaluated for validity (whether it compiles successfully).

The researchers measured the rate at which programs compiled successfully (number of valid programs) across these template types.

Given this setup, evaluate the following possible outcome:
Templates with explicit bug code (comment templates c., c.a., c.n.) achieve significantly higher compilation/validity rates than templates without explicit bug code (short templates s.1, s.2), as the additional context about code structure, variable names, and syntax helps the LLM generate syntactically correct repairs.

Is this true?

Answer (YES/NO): YES